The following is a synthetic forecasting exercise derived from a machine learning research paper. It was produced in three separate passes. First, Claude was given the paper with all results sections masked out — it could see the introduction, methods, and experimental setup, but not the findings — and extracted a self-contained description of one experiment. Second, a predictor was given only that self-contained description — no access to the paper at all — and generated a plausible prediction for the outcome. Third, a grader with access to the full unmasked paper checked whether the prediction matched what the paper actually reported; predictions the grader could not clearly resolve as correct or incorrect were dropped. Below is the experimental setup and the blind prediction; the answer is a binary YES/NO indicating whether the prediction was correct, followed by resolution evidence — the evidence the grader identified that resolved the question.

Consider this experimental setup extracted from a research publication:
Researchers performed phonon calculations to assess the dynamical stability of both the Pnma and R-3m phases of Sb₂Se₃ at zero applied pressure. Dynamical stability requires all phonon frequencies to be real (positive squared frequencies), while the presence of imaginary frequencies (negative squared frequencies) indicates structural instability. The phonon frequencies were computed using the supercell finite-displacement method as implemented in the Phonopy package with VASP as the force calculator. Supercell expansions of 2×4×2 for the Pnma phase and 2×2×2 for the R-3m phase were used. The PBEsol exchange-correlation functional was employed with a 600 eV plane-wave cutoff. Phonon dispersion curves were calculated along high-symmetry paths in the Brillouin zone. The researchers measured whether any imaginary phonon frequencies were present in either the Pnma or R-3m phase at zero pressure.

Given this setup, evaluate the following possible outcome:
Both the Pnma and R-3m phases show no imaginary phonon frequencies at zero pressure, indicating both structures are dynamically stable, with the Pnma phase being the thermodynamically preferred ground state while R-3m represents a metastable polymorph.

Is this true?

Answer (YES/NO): NO